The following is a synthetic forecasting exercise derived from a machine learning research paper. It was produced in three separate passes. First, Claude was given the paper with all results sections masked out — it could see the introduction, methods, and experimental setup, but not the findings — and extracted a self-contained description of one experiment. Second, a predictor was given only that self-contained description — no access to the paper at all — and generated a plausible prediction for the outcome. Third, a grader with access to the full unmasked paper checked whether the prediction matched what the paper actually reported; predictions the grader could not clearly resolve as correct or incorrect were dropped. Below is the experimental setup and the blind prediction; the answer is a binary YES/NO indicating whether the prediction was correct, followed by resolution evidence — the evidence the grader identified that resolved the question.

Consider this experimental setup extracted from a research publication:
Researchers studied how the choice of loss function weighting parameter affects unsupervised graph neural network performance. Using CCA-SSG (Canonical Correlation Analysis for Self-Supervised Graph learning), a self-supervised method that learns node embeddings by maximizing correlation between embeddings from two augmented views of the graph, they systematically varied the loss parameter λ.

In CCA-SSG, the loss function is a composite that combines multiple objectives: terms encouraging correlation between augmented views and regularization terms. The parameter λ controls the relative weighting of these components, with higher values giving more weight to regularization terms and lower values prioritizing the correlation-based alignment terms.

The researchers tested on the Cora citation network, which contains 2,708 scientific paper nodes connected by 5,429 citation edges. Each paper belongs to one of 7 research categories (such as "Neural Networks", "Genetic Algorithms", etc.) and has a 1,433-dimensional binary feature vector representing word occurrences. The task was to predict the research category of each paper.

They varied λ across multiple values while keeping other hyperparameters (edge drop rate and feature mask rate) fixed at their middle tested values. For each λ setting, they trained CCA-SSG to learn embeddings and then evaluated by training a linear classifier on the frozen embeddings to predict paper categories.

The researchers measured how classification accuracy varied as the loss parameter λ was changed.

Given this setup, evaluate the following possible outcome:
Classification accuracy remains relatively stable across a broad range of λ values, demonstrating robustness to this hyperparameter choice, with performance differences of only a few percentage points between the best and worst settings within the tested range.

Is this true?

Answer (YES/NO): NO